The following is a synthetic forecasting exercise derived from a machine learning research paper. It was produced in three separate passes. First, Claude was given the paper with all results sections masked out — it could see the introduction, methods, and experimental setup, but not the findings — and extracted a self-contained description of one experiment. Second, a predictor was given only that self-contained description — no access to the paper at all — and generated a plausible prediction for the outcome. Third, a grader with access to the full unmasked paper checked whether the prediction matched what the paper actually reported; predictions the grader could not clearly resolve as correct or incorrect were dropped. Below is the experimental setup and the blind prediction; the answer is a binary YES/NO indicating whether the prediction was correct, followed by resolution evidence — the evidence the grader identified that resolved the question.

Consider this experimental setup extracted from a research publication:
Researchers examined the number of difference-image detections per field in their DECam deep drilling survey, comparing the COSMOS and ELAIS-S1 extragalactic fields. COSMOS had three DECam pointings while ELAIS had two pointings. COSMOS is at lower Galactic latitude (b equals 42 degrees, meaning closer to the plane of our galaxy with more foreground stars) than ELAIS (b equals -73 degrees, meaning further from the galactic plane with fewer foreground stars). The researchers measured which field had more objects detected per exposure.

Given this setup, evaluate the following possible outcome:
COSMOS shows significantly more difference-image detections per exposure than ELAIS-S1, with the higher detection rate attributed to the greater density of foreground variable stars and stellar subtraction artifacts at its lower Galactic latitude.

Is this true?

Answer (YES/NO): NO